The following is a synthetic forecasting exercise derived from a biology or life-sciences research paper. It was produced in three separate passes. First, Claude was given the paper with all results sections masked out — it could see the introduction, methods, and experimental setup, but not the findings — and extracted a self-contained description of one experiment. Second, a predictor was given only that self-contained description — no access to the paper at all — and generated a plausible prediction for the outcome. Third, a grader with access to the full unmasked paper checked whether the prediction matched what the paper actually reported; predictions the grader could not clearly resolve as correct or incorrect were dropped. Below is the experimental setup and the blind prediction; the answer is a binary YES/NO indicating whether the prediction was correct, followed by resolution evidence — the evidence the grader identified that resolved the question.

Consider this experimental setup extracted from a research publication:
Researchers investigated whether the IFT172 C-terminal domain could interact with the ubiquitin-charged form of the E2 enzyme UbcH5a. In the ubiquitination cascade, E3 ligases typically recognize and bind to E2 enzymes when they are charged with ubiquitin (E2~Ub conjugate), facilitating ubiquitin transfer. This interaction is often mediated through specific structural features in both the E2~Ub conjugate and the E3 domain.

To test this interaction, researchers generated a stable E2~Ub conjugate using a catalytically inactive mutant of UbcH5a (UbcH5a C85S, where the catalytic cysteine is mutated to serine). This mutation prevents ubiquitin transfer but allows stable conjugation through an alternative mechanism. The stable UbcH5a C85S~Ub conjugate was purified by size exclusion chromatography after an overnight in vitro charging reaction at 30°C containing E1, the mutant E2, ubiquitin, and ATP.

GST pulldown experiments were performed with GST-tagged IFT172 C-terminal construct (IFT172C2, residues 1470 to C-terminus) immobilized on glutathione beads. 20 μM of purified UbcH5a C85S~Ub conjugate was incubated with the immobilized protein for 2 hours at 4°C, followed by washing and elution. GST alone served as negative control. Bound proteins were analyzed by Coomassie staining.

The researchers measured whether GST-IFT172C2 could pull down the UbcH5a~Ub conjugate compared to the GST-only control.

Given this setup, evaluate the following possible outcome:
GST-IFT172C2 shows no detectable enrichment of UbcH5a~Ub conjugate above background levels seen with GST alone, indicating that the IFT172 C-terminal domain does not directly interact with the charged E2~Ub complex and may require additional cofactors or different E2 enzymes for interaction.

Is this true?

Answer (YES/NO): NO